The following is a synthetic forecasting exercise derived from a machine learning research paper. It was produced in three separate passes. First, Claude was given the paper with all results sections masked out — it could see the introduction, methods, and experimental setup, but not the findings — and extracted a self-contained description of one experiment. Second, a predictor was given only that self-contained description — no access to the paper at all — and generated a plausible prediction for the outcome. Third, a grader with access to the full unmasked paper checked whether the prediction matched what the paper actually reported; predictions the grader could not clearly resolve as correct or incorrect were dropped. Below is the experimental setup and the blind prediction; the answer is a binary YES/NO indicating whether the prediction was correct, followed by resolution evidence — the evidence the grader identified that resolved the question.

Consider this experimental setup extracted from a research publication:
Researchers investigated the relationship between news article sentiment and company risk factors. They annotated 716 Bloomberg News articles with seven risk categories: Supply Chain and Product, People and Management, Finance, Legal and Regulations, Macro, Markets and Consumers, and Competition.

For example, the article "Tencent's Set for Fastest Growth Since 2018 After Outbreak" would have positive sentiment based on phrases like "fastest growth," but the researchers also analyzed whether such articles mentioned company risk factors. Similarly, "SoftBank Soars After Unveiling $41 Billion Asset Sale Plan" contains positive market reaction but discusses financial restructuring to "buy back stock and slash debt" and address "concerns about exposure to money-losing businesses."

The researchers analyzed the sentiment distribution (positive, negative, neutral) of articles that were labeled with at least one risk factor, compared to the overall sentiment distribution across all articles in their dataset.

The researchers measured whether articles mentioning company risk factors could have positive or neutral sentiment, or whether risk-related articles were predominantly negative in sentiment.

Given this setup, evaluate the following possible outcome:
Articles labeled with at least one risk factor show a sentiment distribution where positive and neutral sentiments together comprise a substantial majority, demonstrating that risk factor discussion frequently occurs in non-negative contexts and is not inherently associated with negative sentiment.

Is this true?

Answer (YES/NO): NO